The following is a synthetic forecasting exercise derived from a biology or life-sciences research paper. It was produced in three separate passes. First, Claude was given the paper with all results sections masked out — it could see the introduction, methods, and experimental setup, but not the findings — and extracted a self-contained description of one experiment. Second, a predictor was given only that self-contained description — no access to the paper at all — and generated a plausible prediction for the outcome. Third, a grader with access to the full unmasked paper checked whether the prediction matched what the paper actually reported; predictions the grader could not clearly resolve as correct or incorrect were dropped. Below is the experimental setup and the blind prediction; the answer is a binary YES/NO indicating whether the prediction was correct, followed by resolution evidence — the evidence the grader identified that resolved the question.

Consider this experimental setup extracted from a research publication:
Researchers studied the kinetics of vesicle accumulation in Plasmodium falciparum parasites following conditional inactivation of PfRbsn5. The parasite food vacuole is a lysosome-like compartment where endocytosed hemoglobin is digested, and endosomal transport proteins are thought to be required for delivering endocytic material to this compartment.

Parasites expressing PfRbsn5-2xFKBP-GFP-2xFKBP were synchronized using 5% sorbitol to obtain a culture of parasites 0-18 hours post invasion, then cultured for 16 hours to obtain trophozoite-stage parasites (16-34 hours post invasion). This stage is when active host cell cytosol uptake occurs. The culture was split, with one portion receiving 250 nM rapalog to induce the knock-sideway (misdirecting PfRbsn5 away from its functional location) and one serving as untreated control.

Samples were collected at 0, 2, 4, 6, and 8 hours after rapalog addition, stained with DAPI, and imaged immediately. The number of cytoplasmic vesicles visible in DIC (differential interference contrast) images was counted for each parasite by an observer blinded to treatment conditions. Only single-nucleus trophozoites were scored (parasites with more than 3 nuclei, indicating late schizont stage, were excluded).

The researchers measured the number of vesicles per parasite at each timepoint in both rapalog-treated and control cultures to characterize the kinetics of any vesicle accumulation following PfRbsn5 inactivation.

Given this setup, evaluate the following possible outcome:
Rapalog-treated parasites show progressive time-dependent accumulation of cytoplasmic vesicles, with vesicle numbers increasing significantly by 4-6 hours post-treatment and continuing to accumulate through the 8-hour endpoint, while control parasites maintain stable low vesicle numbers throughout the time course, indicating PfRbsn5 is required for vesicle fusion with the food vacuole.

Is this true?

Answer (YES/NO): NO